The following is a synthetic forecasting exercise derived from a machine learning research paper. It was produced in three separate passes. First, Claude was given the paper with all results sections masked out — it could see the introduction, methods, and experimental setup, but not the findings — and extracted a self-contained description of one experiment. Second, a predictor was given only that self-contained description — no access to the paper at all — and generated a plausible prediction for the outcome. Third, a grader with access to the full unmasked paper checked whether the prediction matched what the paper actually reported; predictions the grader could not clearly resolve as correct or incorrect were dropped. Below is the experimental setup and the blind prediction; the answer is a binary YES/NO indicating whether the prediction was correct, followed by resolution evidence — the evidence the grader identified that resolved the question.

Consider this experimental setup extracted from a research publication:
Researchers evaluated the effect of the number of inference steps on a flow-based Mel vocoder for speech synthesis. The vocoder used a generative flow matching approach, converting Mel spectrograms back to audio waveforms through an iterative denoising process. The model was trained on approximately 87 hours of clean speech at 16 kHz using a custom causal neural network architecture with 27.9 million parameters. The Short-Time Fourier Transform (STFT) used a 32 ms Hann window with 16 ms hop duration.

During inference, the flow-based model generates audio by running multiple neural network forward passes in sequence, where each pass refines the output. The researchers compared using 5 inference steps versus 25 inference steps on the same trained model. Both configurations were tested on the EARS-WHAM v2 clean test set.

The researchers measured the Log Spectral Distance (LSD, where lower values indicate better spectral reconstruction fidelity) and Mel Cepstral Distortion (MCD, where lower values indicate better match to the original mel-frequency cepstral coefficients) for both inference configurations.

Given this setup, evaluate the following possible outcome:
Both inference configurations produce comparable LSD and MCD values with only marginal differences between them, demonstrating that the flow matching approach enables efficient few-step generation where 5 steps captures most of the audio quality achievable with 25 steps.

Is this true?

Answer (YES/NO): NO